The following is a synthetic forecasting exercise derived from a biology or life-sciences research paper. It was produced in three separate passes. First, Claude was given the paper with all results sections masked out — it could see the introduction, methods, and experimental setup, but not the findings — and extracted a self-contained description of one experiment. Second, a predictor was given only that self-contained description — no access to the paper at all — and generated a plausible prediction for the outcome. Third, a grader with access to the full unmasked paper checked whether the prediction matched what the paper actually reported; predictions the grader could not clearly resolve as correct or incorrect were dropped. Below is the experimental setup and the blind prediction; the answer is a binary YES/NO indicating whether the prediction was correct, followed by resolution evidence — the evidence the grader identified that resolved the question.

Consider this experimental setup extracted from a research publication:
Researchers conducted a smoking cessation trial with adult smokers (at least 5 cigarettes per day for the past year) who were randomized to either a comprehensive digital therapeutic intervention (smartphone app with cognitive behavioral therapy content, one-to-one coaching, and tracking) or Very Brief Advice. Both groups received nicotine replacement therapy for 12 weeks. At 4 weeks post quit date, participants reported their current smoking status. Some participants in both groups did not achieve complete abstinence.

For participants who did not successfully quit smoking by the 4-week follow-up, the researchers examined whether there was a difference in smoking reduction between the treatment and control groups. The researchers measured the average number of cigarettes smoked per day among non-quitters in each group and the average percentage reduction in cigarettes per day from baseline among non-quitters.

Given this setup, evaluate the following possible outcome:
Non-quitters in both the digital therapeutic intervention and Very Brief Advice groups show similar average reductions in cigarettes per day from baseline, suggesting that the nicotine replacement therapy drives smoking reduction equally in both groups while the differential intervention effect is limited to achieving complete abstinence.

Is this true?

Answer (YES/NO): YES